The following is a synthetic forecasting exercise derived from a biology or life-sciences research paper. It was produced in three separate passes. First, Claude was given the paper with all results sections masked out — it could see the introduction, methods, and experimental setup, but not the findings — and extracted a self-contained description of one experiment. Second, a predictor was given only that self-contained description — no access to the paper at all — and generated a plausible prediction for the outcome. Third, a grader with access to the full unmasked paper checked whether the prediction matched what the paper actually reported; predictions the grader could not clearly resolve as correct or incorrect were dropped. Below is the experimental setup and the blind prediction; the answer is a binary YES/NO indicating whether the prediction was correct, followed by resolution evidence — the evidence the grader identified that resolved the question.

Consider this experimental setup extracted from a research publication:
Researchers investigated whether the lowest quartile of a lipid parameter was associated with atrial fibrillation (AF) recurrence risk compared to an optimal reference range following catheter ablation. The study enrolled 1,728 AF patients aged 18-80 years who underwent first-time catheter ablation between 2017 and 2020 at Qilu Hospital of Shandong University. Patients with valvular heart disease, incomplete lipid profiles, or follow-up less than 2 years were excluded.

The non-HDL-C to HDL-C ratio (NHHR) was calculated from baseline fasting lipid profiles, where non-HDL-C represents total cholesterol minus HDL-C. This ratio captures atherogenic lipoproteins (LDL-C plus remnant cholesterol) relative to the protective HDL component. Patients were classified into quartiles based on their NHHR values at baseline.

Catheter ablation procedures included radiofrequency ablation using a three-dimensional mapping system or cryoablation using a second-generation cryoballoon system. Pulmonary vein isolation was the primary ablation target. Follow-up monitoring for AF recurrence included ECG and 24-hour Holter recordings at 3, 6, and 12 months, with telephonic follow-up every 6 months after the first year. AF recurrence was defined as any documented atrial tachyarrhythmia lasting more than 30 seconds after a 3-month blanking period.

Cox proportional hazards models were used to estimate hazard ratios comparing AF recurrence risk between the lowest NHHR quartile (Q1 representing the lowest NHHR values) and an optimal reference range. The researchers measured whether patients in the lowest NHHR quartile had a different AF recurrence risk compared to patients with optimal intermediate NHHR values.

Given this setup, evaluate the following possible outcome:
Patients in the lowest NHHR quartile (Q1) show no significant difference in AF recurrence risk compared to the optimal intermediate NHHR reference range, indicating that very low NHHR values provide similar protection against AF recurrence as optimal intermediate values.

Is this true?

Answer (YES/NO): NO